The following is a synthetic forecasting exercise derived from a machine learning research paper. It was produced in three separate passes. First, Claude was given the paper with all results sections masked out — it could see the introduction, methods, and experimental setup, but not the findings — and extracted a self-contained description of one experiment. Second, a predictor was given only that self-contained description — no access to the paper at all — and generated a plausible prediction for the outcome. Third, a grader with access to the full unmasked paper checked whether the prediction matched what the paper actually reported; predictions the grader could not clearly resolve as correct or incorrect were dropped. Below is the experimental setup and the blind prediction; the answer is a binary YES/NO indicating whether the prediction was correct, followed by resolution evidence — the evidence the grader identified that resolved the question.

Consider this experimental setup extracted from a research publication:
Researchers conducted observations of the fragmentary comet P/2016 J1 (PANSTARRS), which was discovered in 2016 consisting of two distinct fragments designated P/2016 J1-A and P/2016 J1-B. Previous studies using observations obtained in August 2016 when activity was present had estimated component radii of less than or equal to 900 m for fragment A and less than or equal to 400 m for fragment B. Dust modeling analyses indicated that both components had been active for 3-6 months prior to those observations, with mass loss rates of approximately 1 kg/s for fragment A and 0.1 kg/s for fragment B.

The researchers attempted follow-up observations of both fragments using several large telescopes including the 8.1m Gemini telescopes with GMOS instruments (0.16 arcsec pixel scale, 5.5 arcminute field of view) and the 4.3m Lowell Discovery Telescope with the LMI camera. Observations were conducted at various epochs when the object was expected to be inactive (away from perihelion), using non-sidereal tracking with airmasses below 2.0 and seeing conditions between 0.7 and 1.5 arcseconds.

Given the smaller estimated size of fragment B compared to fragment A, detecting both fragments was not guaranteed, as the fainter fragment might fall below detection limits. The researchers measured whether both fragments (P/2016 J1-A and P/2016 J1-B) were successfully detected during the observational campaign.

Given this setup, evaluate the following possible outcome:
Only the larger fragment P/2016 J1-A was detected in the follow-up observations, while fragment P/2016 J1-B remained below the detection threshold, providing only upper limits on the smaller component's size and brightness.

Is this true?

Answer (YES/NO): NO